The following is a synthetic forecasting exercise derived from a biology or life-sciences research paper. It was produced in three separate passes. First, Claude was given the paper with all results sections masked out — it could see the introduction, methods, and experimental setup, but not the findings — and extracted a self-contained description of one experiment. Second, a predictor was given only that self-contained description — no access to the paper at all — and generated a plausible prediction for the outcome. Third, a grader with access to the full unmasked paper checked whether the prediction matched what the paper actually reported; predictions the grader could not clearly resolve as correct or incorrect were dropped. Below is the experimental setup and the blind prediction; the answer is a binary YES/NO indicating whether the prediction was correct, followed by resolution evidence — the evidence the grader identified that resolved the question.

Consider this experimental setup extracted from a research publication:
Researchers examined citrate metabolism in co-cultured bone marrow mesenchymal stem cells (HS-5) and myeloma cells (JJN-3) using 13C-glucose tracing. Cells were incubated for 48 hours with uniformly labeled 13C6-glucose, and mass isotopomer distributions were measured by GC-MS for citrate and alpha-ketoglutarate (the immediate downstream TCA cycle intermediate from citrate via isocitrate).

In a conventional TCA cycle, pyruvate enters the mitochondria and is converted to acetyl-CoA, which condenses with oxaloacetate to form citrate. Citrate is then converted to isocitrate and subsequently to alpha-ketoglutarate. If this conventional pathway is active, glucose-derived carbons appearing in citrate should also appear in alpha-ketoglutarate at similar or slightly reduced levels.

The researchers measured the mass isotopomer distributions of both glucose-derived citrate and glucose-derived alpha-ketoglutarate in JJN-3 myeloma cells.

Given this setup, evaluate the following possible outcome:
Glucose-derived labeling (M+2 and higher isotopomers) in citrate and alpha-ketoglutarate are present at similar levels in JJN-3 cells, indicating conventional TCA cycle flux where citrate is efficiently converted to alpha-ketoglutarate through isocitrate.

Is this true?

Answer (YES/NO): NO